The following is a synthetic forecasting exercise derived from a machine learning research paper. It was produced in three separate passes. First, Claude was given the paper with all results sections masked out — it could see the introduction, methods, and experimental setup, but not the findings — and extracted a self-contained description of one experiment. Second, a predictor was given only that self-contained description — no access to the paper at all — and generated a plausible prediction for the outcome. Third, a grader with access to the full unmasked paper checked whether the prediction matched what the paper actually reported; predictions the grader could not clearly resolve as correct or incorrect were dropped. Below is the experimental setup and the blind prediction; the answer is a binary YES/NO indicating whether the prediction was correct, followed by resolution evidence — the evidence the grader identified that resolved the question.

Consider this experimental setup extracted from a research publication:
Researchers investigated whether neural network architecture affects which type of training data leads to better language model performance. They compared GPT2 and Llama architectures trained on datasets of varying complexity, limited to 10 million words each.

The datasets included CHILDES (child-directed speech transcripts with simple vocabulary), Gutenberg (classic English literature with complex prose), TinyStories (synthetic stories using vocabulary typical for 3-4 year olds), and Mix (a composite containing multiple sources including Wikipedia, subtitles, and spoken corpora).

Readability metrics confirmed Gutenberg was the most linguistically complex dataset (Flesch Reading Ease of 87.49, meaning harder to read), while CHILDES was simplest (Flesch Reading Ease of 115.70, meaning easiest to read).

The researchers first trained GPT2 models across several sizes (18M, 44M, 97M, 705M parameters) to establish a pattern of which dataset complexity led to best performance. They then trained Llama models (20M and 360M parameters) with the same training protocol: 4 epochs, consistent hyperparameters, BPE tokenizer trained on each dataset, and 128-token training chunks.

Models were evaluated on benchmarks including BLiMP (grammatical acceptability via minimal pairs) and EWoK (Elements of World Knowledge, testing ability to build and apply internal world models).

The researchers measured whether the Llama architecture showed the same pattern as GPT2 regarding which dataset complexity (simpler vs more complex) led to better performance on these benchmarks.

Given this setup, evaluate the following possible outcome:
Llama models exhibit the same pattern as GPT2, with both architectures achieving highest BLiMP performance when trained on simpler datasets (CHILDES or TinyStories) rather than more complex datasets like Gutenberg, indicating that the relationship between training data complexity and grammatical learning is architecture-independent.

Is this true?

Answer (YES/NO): NO